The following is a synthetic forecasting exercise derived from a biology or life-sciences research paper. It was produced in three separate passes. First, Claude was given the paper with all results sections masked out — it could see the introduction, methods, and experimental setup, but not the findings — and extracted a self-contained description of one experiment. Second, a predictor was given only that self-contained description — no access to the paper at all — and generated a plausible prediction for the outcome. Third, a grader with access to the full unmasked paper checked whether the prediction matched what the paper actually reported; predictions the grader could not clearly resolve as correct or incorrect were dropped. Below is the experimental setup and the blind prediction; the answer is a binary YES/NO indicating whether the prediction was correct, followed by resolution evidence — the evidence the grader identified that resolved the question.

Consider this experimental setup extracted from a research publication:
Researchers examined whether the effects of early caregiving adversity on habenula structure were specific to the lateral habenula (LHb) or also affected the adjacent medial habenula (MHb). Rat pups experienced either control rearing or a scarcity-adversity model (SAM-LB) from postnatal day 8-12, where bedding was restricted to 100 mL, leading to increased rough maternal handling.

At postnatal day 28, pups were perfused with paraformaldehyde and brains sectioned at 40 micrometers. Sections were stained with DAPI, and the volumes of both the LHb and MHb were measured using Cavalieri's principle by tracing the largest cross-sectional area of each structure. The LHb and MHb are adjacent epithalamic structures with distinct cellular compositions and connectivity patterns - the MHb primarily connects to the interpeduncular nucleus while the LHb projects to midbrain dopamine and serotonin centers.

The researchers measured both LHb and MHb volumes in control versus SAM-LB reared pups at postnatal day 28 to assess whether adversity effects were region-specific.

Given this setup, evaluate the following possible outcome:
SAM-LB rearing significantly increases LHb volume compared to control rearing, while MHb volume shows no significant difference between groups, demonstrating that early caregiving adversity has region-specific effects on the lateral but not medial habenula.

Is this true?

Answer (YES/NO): NO